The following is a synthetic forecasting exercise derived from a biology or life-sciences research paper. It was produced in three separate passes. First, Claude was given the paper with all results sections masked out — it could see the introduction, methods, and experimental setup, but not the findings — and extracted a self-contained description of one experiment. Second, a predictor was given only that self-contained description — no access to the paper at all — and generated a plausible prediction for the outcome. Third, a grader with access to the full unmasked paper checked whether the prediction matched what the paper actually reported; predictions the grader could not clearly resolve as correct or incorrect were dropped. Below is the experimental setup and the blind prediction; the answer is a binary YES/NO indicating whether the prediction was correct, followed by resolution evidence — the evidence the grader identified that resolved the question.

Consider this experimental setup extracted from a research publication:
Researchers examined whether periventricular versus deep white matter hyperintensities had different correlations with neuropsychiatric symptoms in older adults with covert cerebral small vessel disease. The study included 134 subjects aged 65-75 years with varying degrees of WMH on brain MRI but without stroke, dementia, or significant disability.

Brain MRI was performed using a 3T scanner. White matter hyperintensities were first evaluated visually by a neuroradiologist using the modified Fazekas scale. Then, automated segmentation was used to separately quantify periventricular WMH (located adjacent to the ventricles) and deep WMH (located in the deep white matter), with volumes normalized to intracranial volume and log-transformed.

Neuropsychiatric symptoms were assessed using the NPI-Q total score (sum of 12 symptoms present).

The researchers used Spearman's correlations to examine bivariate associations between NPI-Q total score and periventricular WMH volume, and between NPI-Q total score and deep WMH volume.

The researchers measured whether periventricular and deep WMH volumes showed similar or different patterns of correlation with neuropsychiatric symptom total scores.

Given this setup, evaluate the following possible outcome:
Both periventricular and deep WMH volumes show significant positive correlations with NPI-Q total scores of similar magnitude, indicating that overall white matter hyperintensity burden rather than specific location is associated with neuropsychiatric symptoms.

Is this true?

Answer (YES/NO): YES